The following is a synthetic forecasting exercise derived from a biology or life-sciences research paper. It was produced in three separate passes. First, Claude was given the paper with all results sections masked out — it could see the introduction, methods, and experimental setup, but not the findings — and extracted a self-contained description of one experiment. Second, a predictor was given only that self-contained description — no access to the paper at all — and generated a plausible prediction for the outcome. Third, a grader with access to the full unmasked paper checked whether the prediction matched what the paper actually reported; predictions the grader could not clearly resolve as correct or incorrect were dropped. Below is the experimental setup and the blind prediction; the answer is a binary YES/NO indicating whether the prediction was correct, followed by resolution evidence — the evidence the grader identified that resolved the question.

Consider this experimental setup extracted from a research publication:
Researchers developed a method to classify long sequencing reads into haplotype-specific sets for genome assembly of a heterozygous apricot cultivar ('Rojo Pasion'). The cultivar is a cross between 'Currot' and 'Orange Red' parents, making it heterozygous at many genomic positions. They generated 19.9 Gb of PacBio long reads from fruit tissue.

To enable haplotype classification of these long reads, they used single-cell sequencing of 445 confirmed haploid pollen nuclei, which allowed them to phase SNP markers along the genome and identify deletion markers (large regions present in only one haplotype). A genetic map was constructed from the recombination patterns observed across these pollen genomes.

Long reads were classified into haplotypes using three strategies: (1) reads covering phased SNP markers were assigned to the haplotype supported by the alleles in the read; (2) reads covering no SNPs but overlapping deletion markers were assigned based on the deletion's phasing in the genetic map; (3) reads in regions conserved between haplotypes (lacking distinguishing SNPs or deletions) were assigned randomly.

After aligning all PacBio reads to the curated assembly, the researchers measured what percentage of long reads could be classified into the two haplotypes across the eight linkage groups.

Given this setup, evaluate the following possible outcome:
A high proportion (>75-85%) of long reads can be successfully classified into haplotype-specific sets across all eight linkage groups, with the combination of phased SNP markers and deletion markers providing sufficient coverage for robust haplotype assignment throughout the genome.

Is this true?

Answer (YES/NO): YES